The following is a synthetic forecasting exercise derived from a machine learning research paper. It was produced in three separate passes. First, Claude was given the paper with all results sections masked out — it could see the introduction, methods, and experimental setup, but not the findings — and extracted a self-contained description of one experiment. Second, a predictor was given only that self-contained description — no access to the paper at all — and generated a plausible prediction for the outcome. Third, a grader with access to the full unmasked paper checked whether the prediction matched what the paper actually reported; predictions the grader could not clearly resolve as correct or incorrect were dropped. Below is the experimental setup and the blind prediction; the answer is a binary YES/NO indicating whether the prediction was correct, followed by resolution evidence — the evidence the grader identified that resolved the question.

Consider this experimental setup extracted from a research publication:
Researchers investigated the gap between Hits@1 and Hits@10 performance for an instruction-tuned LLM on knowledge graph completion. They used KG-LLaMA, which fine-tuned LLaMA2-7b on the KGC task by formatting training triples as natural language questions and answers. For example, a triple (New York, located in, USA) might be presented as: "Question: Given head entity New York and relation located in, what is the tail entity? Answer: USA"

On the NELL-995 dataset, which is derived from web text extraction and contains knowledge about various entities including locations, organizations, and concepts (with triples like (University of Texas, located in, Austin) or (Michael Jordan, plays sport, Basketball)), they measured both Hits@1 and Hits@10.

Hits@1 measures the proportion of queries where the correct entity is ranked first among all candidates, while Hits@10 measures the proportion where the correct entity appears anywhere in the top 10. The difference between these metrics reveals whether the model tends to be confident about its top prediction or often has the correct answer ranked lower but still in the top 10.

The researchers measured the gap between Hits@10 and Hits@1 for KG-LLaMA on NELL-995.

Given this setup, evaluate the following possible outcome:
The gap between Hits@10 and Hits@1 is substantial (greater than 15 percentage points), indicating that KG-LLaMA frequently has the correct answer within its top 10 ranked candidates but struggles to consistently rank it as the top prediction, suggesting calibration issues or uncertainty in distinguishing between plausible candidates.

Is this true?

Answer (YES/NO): NO